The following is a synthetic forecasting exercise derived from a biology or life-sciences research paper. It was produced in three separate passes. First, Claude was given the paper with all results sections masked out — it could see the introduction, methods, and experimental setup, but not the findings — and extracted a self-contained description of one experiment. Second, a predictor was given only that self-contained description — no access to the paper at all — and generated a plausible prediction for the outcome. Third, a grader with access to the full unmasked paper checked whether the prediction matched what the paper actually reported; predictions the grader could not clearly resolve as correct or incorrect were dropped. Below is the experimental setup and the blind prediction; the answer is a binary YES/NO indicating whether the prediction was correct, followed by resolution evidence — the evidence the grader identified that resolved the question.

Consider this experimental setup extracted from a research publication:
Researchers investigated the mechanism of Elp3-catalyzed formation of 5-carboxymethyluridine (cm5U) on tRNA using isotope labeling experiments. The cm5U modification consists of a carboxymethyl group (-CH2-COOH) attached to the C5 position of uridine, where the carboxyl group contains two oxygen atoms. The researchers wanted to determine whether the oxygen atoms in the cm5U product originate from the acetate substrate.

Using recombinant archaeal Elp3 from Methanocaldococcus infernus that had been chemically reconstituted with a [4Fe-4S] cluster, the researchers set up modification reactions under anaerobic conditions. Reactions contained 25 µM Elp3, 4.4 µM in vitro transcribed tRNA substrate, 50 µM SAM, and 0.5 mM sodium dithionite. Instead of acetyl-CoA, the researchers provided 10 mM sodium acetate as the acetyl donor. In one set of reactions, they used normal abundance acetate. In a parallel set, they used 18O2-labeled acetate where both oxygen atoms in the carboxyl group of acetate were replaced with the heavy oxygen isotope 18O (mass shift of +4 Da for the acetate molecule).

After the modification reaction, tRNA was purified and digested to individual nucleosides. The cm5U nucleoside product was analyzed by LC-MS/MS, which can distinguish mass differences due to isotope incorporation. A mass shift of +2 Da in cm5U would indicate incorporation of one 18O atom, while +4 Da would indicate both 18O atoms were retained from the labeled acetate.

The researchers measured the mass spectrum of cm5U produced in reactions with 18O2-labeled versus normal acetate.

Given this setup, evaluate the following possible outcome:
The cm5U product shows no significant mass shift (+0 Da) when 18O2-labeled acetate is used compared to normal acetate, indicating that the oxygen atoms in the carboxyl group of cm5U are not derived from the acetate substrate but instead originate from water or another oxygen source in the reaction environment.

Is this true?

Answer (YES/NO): NO